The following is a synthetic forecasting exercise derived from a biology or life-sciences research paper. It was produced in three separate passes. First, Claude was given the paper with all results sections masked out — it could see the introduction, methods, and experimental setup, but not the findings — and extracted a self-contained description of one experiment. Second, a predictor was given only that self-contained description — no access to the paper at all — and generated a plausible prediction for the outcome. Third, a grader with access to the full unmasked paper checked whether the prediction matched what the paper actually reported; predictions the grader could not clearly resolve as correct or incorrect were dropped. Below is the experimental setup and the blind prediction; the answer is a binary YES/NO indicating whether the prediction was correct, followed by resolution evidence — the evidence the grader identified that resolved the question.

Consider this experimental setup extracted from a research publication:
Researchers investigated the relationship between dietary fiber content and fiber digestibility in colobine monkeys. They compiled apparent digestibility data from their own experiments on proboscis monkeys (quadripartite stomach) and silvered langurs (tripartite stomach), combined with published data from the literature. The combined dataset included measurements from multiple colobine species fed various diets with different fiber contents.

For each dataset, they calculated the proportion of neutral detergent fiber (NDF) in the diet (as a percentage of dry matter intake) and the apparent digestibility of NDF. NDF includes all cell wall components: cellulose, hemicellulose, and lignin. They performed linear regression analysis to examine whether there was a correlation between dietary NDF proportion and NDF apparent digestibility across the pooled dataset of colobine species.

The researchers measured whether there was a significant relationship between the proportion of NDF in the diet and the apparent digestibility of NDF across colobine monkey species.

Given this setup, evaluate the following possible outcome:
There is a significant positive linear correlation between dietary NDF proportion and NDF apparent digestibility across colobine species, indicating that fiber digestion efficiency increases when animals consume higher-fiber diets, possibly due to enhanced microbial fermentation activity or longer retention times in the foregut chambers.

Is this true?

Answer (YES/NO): NO